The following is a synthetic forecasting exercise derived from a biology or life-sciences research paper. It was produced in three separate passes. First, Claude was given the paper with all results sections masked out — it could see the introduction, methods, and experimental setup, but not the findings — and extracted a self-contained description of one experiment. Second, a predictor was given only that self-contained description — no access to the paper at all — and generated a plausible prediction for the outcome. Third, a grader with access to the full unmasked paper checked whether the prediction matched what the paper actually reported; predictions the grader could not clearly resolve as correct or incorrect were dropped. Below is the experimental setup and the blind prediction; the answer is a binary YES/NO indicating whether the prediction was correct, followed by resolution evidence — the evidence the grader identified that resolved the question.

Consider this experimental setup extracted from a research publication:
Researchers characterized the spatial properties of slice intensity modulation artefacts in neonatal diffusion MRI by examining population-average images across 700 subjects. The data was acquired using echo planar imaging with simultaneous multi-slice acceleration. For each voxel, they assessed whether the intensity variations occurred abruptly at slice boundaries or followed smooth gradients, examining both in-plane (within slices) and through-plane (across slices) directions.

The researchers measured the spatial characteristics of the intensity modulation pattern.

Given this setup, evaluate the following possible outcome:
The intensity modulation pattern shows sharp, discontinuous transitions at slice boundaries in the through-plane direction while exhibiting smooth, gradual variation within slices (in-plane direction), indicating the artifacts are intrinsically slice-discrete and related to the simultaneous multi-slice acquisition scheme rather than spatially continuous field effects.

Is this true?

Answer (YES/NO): YES